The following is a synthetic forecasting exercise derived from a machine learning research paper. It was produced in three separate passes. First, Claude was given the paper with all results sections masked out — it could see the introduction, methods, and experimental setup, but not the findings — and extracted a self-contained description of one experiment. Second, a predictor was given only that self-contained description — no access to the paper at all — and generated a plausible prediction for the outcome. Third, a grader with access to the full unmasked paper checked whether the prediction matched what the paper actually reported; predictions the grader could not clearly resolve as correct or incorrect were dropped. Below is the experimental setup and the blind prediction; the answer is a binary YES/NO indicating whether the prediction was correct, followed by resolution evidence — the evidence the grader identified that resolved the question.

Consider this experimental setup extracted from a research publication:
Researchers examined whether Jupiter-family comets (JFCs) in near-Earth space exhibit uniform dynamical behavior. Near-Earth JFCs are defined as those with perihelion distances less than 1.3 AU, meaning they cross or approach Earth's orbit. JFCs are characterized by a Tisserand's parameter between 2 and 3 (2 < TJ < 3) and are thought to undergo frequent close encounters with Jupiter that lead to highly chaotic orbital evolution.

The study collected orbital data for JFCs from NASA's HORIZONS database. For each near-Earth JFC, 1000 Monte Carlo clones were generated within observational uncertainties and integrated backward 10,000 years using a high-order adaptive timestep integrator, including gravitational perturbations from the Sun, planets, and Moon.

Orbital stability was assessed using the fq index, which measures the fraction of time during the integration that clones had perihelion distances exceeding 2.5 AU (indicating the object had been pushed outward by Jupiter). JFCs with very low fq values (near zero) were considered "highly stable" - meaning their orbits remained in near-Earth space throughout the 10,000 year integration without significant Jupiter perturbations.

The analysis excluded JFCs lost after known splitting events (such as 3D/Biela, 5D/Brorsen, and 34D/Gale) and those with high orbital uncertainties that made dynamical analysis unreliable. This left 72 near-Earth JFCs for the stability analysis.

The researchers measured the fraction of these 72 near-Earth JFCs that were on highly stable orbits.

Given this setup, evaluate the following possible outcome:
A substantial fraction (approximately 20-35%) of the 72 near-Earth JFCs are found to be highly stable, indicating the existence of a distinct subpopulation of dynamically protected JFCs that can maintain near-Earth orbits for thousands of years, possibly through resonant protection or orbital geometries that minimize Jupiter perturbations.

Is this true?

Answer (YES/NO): YES